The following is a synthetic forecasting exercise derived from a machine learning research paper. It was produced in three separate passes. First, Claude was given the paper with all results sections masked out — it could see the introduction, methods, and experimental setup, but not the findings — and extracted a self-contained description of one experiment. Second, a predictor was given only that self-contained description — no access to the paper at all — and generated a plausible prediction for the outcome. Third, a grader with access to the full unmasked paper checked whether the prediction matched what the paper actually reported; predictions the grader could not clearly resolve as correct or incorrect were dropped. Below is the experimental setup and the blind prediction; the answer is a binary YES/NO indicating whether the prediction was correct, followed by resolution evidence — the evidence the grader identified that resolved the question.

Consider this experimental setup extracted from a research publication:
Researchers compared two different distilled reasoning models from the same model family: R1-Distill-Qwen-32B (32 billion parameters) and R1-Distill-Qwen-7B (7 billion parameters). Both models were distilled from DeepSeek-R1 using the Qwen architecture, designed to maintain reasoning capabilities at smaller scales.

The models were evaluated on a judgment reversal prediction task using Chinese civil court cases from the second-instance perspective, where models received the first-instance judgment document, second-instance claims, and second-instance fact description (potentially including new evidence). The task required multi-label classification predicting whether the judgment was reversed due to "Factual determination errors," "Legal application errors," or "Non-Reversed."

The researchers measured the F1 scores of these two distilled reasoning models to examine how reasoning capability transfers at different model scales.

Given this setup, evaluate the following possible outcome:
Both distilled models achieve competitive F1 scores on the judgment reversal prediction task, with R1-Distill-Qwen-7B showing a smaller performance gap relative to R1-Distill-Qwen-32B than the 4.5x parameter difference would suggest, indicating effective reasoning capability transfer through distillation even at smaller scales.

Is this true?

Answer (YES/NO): NO